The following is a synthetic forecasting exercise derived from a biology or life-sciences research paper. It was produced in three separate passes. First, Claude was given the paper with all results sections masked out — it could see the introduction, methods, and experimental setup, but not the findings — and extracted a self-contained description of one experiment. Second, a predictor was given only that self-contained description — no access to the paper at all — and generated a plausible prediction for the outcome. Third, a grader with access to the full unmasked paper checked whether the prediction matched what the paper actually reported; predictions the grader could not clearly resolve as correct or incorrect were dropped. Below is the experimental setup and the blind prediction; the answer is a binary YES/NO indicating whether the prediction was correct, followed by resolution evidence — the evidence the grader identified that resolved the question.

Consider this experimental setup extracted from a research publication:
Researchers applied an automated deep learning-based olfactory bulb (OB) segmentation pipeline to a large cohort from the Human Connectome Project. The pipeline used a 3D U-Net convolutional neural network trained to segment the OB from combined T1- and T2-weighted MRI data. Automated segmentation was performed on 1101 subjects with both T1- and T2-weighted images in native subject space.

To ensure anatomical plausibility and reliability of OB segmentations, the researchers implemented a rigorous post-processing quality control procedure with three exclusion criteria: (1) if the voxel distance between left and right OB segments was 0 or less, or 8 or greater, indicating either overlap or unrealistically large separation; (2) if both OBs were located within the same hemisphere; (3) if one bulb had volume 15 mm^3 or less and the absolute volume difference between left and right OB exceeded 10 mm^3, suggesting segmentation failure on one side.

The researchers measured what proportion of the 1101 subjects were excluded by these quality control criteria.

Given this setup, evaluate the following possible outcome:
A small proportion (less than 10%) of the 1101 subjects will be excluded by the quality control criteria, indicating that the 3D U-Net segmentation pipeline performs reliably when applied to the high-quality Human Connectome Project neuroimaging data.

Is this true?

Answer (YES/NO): NO